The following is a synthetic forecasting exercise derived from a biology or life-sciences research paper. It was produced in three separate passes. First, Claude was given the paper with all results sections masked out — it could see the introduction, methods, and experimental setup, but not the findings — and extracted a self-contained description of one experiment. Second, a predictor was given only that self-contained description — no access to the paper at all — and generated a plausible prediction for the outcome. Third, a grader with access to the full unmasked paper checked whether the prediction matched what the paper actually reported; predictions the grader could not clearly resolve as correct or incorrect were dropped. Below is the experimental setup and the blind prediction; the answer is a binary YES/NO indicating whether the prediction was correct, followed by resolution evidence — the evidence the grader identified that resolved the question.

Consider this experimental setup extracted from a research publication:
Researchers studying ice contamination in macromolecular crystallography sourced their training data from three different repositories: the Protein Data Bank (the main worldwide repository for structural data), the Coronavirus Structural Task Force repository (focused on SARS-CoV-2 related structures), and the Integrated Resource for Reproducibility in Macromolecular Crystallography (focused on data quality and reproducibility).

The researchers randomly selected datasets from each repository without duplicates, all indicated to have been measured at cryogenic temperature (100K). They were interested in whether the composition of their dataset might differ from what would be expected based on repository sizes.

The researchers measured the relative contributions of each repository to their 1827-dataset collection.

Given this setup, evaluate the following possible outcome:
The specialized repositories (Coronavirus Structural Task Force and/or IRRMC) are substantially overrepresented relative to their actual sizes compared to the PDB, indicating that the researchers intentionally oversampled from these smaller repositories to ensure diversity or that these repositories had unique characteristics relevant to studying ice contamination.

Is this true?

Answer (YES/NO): YES